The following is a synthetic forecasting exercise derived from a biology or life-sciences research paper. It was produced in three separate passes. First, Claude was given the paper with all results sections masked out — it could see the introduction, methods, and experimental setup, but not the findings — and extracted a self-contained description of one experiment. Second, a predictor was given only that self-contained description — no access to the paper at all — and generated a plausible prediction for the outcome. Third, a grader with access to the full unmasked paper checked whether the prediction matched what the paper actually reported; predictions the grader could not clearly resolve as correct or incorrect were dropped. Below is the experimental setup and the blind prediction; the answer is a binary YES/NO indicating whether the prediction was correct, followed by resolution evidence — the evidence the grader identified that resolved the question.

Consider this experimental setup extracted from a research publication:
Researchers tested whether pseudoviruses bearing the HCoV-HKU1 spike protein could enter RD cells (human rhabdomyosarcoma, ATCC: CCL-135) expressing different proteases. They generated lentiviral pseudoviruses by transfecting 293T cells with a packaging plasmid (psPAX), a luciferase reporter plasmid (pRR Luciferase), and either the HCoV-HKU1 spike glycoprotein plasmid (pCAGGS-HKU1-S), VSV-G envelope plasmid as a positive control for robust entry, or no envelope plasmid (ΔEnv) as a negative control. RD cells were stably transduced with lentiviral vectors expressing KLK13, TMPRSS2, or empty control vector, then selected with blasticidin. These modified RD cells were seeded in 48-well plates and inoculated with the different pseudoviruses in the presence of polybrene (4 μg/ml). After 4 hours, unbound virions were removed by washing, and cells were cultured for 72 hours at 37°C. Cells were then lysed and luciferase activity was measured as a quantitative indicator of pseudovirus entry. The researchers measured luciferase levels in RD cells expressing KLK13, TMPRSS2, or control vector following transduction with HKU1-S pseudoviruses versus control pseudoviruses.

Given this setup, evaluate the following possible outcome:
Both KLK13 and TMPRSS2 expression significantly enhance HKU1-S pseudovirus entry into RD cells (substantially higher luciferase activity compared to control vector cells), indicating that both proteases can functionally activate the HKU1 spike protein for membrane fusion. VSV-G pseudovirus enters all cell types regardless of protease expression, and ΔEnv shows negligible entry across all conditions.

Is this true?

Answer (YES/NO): NO